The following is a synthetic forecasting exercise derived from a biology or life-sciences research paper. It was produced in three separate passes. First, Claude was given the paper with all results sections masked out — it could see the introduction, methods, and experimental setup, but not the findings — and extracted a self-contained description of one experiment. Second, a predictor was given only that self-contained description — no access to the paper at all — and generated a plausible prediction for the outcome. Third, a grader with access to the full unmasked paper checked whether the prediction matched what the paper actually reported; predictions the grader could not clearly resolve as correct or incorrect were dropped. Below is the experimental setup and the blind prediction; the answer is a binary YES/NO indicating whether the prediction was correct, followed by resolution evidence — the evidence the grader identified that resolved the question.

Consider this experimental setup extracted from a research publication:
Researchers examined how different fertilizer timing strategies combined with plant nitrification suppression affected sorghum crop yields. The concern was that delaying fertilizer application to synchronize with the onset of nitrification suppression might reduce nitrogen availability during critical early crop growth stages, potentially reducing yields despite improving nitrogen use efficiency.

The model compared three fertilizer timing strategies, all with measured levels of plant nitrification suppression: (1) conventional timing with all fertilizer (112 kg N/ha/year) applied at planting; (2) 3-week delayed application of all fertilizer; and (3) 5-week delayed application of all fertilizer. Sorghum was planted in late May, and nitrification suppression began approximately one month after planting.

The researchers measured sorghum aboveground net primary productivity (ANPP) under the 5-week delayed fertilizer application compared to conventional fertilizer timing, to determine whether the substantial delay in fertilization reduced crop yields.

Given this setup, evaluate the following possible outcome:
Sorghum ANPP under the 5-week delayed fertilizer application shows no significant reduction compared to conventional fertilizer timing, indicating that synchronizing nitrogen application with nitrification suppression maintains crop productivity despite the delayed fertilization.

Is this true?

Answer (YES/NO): NO